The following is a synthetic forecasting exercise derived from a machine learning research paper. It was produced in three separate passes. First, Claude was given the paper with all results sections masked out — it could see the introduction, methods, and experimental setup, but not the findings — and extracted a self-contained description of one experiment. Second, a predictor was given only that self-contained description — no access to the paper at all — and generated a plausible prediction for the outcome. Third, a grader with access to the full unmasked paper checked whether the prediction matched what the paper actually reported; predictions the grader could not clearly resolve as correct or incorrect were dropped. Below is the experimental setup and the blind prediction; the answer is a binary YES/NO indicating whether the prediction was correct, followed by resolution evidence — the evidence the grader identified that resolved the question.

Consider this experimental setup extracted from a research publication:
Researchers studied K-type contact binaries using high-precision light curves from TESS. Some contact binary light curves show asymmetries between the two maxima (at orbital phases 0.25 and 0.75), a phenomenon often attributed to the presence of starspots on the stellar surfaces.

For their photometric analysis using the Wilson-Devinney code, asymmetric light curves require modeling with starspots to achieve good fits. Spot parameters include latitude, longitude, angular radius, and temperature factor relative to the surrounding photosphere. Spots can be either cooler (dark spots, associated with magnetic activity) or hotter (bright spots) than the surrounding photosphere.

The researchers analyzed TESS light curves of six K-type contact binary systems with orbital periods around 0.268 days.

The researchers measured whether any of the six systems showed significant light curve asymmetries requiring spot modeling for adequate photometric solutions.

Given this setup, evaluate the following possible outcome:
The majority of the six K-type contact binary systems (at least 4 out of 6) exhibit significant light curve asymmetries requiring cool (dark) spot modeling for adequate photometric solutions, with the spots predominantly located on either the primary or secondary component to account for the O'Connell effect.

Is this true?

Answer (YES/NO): NO